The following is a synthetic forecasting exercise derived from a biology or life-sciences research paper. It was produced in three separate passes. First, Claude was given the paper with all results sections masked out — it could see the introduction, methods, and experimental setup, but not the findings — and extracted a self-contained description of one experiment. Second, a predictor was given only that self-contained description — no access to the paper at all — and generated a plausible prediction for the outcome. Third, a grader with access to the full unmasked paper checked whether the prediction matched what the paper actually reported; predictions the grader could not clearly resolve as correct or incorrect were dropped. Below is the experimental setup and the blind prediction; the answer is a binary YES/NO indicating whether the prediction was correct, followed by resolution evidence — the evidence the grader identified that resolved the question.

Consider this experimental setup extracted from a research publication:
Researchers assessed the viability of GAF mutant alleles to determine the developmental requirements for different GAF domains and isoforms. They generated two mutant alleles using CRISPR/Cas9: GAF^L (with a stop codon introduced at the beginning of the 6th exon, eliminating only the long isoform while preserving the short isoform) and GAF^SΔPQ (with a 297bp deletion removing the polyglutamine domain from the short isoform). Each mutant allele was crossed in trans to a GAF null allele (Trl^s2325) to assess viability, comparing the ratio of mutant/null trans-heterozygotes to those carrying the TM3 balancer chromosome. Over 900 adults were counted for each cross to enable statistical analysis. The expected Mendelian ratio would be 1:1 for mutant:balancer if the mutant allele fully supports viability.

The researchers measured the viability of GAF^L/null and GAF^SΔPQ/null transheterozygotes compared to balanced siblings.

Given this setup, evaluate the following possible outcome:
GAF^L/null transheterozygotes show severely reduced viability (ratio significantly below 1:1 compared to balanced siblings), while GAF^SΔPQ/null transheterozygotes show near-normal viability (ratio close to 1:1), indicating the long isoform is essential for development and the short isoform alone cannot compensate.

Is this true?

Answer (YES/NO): NO